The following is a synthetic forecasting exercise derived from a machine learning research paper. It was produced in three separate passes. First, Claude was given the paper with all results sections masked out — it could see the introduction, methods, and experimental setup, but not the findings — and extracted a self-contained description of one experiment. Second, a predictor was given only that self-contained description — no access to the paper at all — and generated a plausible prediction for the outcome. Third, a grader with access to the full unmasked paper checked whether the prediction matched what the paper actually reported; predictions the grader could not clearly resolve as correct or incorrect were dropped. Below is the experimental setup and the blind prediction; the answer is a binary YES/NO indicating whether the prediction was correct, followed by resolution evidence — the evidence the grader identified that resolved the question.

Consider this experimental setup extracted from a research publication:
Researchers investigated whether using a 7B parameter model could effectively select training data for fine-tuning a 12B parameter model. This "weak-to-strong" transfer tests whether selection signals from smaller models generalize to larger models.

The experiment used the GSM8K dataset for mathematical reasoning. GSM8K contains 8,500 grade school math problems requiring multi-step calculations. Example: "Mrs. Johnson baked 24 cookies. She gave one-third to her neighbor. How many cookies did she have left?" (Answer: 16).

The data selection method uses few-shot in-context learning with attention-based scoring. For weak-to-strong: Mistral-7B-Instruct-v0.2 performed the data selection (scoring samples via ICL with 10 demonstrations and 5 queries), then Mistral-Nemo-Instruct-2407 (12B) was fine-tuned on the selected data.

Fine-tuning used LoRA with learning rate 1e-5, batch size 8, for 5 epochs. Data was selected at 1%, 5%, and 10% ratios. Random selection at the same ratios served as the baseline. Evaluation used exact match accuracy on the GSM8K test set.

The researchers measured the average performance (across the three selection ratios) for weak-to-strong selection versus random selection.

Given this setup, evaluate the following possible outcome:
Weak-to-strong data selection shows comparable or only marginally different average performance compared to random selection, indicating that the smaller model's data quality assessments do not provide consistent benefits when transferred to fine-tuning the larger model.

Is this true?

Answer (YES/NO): NO